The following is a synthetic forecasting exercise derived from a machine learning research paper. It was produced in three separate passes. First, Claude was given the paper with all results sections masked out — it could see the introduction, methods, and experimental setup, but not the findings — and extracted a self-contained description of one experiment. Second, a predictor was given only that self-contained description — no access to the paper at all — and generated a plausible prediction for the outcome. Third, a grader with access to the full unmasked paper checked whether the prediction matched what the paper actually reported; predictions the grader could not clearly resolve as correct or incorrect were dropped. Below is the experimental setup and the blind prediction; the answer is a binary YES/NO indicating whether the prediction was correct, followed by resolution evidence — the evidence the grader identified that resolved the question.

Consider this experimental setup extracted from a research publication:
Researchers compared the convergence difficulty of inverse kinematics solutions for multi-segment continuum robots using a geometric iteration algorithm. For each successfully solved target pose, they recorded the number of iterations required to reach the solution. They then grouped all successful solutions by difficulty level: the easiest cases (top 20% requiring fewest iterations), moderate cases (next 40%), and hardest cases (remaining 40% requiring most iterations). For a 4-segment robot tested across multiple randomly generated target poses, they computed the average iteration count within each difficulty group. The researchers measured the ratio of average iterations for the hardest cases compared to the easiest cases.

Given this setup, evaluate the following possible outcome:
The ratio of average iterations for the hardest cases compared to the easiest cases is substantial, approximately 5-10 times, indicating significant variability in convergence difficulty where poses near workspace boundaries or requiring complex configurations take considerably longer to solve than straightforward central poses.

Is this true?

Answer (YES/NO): NO